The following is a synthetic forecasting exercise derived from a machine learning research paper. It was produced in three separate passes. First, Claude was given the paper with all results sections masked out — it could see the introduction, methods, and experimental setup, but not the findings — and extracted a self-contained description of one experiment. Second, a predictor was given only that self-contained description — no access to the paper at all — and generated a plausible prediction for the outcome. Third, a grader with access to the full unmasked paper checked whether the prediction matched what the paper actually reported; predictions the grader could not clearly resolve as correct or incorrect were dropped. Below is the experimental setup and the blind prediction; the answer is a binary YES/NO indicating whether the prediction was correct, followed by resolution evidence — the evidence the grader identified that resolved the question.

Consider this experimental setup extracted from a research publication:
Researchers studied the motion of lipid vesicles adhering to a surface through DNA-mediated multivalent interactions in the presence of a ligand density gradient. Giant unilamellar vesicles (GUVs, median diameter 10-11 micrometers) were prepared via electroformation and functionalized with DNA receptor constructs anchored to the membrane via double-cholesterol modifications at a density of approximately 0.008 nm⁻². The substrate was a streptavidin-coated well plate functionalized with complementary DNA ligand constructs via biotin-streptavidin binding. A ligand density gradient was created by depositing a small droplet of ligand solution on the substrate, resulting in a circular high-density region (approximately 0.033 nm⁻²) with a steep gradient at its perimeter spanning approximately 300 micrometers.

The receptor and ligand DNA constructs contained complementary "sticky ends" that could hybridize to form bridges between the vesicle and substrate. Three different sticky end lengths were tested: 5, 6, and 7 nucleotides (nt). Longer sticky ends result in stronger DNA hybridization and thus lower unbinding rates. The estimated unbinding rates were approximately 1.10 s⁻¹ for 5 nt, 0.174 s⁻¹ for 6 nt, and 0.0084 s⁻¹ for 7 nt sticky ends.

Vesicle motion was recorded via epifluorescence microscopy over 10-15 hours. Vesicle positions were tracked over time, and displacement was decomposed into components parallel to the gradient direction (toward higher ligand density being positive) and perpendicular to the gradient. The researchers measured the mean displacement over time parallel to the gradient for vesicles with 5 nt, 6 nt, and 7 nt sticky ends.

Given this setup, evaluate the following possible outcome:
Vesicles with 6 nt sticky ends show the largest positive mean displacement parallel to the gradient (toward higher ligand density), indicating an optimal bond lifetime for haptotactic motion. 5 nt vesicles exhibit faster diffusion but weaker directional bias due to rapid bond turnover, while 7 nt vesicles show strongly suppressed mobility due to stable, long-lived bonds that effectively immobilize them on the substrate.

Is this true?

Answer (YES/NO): NO